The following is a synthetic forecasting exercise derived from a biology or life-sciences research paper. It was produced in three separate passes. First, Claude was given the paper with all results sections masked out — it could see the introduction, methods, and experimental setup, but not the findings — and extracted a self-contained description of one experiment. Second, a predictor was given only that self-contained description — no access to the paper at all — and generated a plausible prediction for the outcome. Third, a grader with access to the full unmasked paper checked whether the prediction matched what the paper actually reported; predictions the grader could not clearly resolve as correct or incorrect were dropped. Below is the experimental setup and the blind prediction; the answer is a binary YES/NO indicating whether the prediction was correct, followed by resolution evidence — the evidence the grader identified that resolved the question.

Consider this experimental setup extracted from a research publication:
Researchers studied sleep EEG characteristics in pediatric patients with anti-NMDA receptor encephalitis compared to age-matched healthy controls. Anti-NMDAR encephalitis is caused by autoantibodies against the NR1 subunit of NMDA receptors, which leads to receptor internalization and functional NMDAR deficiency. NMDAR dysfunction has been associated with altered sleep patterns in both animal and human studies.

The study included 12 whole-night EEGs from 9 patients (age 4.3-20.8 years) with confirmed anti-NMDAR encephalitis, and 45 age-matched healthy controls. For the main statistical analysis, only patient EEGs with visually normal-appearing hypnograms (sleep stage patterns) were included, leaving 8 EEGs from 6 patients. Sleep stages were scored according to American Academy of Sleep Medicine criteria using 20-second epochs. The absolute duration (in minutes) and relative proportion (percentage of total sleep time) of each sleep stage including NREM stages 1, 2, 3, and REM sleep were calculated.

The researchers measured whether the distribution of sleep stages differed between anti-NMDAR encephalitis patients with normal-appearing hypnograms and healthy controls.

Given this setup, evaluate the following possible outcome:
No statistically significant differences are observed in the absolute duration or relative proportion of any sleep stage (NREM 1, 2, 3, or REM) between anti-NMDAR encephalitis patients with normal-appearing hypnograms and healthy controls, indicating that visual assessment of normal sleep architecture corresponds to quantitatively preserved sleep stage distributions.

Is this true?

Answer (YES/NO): YES